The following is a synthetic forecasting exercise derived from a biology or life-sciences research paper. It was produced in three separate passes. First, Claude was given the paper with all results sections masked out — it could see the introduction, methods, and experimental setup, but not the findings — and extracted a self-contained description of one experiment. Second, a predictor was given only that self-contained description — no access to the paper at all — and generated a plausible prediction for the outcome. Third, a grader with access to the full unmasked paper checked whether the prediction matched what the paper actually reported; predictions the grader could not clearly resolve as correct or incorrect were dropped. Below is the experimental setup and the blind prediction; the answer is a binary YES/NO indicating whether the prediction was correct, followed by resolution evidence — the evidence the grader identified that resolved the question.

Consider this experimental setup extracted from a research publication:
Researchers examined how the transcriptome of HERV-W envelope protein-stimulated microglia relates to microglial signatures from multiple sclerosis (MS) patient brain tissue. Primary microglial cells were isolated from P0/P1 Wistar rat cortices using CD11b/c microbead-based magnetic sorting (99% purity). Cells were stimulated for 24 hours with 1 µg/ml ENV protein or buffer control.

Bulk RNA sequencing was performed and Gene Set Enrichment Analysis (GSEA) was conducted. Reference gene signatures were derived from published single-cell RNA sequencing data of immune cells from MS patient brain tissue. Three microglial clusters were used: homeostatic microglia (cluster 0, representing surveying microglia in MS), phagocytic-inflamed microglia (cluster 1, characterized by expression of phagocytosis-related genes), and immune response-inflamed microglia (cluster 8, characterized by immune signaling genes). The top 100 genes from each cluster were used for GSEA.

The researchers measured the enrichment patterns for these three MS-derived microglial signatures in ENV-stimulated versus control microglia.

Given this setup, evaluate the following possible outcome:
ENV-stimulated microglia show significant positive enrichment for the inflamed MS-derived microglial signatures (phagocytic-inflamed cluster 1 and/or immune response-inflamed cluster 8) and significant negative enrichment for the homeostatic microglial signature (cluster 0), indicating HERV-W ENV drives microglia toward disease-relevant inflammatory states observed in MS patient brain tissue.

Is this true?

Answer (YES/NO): YES